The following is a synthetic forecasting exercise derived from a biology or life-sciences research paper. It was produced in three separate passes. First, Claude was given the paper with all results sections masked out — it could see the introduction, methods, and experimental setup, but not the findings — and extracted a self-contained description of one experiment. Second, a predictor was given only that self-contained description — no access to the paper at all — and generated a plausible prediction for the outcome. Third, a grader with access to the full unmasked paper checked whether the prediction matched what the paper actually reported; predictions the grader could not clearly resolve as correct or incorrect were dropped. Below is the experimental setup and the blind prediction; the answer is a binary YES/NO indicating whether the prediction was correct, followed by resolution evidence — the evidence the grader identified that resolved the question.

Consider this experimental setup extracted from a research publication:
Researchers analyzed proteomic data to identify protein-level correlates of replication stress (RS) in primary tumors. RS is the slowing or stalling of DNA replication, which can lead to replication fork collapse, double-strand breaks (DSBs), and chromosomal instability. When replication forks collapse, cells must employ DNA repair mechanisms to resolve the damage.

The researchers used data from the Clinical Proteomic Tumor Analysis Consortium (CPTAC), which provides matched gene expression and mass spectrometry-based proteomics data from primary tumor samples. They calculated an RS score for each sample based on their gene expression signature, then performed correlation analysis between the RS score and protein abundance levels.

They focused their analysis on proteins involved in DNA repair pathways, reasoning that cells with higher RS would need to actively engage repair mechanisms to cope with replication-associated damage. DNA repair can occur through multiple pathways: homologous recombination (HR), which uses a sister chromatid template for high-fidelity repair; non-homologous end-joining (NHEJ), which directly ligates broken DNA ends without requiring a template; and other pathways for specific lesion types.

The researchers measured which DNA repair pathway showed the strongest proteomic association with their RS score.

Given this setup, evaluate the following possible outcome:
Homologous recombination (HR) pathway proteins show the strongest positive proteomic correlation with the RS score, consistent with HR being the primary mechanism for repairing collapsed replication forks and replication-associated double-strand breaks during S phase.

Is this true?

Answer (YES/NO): NO